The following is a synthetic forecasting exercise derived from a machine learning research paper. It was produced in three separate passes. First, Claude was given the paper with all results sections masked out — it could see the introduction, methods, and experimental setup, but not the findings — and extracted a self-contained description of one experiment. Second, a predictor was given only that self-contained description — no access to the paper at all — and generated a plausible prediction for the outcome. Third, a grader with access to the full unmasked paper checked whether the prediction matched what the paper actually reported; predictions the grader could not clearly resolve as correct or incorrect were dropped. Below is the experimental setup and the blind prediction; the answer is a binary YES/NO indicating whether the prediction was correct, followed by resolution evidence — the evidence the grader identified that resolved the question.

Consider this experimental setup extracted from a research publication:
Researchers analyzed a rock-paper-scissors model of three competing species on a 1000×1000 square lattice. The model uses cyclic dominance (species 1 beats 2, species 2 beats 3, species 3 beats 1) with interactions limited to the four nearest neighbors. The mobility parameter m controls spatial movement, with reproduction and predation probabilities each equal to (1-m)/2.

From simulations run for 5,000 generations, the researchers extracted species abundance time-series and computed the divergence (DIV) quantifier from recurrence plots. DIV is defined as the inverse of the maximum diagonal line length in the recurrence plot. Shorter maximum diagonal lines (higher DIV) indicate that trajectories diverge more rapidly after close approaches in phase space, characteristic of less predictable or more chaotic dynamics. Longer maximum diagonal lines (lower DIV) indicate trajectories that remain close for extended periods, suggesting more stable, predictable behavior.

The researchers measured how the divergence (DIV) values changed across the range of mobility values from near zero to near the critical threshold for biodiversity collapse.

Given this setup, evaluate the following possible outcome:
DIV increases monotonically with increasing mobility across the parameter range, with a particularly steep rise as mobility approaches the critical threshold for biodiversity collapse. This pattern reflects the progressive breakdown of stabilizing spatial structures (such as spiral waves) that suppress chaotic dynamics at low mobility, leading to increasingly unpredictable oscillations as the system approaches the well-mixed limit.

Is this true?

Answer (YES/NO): NO